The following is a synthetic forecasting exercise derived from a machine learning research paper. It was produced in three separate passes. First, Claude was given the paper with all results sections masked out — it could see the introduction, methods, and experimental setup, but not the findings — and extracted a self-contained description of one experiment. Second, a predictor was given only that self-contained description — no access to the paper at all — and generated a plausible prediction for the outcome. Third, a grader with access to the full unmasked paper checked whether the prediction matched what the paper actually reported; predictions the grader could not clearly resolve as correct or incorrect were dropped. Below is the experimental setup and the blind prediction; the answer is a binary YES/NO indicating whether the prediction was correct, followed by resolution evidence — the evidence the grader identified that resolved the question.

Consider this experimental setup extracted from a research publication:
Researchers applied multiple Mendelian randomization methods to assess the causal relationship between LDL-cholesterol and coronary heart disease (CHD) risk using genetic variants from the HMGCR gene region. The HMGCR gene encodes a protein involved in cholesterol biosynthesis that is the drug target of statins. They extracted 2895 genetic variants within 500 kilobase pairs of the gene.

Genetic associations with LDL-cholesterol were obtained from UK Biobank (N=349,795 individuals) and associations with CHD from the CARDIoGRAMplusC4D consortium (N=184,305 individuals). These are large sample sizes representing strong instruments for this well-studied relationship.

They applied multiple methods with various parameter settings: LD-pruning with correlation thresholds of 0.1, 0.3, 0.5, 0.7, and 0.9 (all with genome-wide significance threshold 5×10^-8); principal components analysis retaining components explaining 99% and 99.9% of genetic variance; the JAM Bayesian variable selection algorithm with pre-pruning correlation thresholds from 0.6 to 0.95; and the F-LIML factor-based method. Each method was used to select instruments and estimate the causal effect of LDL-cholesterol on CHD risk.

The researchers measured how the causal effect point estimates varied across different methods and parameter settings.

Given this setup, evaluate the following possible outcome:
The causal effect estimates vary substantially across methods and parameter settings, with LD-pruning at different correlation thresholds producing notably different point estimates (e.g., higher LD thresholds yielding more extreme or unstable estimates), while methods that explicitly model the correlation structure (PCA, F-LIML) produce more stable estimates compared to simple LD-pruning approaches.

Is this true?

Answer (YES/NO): NO